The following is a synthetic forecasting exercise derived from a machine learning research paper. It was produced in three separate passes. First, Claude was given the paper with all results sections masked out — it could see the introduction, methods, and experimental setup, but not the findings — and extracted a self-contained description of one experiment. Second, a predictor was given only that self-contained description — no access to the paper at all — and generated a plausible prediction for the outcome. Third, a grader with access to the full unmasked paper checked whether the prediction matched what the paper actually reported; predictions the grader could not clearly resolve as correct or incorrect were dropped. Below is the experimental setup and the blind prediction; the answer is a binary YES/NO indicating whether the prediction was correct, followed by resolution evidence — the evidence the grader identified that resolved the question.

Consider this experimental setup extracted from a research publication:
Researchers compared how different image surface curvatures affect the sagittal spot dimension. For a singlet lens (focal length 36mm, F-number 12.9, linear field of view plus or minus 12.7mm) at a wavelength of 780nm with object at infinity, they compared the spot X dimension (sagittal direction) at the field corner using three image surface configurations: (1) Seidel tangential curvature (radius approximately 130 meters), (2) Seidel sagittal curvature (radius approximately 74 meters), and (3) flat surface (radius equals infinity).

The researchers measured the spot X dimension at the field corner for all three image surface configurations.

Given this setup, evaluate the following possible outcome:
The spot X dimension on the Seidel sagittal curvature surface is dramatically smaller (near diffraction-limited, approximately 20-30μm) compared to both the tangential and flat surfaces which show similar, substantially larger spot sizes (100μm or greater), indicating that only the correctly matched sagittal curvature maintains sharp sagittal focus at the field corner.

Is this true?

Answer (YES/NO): NO